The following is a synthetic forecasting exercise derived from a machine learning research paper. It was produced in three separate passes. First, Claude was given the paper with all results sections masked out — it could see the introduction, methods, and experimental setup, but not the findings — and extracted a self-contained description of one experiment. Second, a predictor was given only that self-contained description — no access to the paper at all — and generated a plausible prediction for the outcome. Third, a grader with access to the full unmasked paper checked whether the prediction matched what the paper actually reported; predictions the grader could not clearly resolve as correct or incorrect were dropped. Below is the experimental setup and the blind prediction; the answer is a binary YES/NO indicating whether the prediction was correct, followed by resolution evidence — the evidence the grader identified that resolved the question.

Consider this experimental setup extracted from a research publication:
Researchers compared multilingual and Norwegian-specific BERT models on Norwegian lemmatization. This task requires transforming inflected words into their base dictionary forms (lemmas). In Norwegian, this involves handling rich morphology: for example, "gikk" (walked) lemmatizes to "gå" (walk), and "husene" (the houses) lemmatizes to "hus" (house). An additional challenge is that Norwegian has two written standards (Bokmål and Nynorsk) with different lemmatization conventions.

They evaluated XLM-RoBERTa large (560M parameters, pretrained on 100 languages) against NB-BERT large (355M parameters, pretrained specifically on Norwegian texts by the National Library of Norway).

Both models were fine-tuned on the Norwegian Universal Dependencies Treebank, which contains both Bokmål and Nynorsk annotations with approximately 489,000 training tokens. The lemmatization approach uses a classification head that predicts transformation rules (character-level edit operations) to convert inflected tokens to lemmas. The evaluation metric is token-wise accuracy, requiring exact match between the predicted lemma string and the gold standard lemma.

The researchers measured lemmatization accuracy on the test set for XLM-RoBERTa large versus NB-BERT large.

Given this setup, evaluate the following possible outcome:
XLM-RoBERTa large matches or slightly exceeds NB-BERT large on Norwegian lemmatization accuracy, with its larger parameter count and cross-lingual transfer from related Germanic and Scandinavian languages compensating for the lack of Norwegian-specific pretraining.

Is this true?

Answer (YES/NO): YES